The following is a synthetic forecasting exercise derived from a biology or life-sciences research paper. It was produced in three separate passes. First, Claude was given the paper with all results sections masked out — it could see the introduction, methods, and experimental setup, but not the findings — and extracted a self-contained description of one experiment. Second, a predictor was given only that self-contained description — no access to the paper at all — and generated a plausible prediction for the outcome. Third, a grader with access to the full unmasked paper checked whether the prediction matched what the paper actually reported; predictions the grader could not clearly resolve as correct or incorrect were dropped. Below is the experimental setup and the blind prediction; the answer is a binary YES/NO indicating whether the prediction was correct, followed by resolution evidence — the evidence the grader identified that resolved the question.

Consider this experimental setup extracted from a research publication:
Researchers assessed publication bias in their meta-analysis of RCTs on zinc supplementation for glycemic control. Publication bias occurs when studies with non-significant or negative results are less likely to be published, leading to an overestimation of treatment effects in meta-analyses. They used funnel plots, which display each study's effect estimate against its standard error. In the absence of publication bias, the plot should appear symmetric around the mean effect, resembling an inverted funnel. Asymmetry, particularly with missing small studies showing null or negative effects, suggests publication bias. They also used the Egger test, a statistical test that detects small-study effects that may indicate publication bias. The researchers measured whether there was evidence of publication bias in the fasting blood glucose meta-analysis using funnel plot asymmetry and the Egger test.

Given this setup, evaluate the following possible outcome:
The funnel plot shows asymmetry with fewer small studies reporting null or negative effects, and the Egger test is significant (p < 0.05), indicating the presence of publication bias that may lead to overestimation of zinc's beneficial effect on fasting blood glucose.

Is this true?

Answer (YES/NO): NO